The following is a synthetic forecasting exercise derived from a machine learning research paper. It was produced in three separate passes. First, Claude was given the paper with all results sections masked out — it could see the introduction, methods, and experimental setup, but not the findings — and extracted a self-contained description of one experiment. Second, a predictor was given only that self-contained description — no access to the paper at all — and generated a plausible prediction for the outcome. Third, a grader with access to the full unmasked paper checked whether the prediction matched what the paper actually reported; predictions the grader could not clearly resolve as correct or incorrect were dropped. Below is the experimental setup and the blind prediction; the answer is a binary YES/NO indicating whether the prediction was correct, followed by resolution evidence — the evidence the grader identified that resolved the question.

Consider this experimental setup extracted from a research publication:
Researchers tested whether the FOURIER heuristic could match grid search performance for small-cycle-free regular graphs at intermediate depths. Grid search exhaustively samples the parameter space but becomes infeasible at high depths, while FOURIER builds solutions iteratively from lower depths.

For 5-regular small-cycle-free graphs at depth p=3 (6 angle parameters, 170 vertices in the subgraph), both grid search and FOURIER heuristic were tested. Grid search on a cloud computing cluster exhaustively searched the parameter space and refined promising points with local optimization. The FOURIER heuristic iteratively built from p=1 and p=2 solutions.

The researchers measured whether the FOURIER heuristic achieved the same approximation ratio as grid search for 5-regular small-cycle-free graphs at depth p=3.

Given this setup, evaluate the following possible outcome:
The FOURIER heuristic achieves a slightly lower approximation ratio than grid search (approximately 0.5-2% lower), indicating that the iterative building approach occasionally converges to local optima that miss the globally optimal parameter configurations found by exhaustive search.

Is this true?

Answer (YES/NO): NO